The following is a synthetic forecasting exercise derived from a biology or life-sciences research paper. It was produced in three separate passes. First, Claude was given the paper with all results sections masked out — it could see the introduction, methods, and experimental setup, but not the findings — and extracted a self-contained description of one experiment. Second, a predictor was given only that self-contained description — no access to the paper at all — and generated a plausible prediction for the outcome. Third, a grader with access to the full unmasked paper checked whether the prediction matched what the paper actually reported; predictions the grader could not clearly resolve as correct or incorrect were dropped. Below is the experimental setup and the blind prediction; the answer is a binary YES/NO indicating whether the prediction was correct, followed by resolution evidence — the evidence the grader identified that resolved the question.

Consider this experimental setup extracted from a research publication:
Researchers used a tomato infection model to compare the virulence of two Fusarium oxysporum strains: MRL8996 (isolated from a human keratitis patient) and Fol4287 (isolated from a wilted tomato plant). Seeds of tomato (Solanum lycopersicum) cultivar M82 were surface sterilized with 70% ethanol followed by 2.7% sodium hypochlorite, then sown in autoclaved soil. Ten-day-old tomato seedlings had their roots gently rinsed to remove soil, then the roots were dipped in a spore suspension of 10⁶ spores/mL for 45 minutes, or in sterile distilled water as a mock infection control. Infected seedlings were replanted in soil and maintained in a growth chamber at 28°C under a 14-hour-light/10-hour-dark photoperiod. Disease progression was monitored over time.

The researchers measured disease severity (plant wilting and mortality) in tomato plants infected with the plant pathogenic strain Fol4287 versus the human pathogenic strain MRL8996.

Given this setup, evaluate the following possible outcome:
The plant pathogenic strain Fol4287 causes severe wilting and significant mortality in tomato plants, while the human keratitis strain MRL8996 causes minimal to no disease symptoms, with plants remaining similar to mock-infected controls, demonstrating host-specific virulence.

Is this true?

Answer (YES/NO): NO